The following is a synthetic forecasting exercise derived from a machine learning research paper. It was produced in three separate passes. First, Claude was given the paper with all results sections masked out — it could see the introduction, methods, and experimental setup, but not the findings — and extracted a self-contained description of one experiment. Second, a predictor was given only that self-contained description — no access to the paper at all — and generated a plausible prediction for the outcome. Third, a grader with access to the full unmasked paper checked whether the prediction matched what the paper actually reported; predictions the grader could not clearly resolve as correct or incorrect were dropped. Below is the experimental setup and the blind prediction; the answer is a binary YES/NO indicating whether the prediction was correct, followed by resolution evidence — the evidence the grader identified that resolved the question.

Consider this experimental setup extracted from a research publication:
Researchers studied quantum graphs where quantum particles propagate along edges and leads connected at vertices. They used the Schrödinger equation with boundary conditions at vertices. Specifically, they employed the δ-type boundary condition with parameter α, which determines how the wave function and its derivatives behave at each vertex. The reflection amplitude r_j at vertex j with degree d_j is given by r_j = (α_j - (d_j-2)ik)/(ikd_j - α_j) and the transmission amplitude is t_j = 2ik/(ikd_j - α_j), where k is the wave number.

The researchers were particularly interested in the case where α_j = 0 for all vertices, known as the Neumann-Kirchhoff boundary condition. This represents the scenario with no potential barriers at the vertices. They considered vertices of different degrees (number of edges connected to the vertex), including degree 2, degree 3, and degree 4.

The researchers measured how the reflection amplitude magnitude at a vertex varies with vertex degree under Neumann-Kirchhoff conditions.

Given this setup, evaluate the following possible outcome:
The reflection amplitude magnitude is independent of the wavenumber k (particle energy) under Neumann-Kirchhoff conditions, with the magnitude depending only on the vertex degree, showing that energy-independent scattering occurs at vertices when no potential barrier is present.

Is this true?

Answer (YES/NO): YES